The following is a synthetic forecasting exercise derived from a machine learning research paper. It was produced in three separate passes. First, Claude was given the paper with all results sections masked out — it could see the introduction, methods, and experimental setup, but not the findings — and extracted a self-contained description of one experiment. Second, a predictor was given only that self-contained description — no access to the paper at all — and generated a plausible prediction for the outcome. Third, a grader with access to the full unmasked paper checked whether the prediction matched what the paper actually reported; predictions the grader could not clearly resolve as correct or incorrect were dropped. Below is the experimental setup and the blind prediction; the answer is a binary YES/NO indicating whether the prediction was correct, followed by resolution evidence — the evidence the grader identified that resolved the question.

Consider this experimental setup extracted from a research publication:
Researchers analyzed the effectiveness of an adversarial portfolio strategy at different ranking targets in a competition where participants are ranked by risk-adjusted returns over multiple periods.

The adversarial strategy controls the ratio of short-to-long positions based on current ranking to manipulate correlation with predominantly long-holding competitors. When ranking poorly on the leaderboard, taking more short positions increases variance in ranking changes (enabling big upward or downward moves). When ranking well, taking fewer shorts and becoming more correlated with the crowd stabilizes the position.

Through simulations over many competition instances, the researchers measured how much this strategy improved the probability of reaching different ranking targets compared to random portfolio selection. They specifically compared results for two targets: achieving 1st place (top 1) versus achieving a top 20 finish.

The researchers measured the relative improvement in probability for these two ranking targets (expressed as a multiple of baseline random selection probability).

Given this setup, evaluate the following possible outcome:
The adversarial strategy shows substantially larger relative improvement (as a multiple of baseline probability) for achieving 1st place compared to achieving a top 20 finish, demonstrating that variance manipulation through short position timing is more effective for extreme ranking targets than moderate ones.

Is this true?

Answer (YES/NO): YES